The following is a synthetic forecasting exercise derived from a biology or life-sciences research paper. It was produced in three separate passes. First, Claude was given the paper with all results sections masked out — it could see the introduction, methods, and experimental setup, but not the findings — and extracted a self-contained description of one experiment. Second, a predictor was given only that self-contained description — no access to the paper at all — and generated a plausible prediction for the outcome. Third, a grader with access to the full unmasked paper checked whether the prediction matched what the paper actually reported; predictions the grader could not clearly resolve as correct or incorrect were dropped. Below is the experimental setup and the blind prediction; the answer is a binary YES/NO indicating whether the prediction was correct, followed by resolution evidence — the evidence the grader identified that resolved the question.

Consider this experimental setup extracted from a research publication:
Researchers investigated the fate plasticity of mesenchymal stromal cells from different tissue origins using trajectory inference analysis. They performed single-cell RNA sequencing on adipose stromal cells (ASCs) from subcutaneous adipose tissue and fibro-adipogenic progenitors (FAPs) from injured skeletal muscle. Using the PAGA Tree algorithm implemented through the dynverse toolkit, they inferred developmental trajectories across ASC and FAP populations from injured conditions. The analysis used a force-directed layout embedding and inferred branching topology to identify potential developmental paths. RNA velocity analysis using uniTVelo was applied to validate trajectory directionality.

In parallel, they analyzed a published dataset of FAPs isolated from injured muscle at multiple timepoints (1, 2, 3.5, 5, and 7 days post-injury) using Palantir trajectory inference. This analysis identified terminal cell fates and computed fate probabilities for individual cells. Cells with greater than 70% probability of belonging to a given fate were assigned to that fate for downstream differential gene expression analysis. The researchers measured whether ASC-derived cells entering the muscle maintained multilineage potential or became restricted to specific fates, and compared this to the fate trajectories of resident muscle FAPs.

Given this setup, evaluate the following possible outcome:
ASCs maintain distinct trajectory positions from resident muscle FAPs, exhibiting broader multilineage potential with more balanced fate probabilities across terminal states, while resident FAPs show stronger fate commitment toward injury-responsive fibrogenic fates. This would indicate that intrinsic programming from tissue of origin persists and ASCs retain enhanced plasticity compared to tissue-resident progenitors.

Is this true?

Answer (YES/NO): NO